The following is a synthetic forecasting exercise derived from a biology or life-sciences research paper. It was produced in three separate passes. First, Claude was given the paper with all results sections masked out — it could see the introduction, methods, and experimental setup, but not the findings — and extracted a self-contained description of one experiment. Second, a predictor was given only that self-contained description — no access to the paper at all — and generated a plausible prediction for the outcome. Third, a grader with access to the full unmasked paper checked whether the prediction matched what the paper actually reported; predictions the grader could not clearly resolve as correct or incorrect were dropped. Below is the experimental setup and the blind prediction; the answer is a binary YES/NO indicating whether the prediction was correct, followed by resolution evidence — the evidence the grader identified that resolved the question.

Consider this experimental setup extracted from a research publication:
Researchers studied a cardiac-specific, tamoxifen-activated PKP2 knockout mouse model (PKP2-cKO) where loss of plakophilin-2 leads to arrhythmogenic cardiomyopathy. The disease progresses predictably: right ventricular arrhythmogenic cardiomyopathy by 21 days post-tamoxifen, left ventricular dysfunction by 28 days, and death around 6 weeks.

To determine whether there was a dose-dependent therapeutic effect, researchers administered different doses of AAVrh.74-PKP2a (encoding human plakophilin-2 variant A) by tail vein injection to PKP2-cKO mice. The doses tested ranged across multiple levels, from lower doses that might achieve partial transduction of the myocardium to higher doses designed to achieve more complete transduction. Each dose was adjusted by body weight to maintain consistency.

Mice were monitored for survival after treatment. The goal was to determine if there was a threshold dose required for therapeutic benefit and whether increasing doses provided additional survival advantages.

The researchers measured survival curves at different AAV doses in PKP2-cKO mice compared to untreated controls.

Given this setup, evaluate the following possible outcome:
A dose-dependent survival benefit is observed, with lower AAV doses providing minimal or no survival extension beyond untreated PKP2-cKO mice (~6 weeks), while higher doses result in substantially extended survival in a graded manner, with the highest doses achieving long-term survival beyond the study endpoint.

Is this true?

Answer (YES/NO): NO